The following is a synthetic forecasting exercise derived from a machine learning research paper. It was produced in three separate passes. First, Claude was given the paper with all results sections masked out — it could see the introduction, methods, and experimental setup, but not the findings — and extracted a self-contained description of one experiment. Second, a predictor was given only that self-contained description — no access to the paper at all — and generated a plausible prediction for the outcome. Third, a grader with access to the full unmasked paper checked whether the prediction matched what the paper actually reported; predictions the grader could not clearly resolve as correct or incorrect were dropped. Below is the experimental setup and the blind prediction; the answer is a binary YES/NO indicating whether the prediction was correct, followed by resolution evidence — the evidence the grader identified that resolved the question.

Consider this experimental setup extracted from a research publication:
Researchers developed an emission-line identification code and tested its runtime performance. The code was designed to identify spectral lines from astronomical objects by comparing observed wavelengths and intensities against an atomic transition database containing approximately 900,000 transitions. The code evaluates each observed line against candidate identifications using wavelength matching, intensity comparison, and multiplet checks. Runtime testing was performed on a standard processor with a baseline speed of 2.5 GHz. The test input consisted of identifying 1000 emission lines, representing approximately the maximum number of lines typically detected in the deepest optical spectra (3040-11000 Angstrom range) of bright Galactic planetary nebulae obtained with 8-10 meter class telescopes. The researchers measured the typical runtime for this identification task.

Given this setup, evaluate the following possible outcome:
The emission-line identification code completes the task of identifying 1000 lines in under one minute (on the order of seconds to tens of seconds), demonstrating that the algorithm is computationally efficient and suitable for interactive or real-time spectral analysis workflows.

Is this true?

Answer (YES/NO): YES